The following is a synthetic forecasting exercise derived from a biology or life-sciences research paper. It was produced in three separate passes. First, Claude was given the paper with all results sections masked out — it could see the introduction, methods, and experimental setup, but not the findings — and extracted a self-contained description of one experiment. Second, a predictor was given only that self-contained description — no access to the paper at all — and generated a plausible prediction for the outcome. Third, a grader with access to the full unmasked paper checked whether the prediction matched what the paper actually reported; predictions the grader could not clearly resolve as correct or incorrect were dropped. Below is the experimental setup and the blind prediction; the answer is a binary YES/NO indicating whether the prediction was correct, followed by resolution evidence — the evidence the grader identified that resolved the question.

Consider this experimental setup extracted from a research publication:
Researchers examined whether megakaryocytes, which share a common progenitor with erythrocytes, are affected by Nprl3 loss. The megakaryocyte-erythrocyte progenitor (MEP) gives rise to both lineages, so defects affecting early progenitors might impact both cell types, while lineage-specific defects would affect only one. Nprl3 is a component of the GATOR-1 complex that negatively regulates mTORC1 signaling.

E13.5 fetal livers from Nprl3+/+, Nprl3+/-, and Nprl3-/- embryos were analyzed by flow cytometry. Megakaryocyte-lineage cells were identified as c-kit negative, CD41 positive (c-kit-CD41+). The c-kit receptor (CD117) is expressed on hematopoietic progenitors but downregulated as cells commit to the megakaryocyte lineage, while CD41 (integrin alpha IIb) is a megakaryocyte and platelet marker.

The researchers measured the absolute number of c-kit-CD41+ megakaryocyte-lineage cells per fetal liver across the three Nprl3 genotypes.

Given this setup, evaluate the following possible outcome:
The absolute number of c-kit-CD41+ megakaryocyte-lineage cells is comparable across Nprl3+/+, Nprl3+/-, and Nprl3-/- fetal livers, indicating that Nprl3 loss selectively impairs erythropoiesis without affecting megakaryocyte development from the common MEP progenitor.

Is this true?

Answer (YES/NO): YES